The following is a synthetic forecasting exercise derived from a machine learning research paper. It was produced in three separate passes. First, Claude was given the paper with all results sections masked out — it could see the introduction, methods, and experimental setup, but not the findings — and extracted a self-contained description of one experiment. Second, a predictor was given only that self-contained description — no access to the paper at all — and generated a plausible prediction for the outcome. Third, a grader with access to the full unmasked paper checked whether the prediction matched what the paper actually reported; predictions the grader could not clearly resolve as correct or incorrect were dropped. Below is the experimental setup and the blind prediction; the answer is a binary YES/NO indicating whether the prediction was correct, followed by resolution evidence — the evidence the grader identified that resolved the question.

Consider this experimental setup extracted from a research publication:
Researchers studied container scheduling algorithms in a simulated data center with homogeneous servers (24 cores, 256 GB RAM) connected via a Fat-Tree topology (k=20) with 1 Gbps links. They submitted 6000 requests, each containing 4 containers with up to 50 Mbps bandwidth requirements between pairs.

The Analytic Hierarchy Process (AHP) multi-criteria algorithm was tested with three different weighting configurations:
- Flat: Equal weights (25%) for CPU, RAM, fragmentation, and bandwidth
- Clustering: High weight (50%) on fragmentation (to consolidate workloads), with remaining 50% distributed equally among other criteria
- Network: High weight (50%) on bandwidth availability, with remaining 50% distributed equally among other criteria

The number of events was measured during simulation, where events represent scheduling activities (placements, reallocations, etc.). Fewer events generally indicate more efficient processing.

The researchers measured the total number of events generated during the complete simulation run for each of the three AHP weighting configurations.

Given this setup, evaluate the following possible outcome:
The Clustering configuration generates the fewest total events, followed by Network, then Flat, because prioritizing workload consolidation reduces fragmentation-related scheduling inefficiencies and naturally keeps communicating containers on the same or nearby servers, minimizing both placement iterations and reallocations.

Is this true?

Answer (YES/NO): NO